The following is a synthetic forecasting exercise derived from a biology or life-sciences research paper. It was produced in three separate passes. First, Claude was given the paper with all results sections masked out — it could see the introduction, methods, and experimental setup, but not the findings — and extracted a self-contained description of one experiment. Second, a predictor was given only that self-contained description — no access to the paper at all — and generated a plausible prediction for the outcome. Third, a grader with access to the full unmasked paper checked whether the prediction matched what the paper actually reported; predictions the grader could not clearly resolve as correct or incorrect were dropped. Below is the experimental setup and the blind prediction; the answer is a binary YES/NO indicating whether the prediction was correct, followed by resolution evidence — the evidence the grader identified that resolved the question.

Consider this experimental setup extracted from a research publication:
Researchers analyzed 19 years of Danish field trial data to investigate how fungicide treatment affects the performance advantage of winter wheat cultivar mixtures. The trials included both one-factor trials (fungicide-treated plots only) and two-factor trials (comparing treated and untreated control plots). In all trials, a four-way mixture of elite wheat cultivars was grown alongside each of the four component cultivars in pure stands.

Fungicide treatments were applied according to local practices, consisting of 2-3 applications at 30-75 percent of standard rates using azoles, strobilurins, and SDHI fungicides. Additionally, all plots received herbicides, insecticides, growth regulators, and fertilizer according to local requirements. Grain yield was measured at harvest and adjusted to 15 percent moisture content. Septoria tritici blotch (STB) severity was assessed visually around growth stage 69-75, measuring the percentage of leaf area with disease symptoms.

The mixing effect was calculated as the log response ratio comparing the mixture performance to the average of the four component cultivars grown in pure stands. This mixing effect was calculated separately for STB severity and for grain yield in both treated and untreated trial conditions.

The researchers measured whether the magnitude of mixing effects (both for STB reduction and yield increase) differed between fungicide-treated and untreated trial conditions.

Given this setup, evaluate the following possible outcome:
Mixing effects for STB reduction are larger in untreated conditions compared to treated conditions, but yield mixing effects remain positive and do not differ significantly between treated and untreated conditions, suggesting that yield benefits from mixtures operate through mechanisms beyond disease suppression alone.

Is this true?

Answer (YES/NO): NO